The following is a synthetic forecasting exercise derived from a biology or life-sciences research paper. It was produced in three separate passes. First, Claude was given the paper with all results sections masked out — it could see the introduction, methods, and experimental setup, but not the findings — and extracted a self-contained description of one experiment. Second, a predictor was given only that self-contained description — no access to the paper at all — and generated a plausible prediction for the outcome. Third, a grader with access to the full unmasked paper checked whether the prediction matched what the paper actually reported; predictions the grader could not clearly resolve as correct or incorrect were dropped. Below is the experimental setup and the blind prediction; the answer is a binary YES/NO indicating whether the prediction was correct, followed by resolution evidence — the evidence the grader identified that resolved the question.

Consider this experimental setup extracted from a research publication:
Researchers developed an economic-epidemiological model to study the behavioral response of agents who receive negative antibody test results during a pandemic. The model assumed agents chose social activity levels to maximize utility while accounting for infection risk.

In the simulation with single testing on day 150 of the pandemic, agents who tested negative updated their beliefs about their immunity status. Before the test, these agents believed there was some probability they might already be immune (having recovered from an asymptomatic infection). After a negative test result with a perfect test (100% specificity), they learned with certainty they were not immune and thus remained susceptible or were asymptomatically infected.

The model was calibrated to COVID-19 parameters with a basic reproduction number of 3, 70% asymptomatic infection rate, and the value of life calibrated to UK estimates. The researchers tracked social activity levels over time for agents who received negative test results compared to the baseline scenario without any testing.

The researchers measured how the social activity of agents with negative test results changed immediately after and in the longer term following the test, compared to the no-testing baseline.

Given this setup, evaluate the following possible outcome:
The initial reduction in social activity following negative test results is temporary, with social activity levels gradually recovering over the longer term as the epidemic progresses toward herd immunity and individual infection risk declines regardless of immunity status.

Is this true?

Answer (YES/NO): NO